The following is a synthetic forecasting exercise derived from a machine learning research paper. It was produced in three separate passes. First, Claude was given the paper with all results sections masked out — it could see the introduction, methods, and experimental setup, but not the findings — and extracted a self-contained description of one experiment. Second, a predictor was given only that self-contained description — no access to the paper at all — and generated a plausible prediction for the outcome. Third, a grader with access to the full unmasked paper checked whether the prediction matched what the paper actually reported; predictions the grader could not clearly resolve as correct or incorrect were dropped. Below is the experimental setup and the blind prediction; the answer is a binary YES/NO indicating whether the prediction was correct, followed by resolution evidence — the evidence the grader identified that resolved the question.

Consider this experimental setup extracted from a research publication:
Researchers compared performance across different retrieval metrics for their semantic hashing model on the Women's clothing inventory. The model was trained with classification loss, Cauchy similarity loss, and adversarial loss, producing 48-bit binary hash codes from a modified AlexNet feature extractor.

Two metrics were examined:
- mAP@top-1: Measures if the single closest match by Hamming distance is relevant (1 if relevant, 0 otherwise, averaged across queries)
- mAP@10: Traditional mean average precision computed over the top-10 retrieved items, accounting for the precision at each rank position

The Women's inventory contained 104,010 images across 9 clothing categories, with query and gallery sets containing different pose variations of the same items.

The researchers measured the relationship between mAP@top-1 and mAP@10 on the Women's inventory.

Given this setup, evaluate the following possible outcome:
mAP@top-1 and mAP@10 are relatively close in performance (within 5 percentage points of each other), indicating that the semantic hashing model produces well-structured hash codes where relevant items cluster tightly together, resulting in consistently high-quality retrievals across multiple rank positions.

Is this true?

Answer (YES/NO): YES